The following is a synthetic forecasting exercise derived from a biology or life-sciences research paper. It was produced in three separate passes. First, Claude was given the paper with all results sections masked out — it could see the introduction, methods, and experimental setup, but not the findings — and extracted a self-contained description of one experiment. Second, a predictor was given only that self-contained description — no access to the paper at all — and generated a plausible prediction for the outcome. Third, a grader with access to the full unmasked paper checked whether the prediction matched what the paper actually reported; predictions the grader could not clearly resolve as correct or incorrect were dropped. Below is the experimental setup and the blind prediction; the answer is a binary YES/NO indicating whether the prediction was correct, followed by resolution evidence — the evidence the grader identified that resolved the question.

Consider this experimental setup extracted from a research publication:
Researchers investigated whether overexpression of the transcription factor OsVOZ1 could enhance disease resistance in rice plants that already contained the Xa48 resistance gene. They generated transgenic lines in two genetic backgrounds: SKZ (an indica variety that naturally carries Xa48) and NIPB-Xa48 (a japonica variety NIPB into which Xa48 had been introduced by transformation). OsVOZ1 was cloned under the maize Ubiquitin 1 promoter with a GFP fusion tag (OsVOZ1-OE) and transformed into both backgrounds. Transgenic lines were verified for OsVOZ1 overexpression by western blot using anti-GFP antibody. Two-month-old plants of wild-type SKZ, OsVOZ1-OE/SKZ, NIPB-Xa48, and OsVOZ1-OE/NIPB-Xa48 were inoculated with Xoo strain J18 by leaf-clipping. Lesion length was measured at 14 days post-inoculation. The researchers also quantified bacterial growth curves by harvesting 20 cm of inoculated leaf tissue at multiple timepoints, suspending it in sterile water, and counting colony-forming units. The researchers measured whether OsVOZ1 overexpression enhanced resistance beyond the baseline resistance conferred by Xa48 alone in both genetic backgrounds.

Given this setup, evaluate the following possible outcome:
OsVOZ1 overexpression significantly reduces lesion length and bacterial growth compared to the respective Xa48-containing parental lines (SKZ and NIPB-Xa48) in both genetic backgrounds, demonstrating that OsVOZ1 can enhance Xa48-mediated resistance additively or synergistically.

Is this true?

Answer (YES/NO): NO